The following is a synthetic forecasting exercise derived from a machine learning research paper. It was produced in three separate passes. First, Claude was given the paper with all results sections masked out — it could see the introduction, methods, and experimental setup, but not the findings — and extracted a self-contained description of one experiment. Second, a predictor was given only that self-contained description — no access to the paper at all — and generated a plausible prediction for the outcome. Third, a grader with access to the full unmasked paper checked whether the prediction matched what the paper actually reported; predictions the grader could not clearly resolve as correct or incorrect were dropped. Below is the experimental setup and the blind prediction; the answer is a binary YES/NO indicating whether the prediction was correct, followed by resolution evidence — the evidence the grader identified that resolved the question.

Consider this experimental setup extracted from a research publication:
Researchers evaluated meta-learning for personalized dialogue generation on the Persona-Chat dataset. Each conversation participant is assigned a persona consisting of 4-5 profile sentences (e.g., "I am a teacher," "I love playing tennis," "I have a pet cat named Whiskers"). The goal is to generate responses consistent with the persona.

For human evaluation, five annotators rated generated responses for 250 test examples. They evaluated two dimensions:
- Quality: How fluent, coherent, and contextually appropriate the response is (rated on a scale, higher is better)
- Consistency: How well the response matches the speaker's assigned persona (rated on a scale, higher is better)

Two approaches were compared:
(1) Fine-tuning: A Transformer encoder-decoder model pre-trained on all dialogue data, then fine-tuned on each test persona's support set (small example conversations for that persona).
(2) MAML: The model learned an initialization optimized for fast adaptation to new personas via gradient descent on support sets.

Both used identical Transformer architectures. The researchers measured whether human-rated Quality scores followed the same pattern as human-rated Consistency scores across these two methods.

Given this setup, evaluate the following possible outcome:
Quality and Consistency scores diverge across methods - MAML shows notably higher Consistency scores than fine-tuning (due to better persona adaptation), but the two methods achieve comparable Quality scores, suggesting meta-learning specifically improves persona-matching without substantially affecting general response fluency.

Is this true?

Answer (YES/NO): NO